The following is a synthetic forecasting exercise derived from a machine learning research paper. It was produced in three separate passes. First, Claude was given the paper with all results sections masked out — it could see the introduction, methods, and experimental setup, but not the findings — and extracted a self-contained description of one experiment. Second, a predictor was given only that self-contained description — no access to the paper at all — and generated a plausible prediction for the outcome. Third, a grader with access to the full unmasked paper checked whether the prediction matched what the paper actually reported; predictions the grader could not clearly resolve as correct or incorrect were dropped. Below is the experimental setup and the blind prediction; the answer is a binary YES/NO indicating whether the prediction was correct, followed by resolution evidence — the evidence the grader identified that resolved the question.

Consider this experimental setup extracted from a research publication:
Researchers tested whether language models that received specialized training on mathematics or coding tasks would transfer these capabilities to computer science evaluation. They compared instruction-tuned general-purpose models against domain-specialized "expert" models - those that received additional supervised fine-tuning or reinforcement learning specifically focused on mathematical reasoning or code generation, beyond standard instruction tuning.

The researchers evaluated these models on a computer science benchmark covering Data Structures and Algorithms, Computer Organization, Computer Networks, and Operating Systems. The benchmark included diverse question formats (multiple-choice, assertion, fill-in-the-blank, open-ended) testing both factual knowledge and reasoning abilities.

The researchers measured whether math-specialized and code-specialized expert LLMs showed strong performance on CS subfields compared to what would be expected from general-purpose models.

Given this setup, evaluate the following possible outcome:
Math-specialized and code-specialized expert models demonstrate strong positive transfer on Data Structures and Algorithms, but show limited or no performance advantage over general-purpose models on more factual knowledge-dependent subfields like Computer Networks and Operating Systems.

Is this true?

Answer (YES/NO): NO